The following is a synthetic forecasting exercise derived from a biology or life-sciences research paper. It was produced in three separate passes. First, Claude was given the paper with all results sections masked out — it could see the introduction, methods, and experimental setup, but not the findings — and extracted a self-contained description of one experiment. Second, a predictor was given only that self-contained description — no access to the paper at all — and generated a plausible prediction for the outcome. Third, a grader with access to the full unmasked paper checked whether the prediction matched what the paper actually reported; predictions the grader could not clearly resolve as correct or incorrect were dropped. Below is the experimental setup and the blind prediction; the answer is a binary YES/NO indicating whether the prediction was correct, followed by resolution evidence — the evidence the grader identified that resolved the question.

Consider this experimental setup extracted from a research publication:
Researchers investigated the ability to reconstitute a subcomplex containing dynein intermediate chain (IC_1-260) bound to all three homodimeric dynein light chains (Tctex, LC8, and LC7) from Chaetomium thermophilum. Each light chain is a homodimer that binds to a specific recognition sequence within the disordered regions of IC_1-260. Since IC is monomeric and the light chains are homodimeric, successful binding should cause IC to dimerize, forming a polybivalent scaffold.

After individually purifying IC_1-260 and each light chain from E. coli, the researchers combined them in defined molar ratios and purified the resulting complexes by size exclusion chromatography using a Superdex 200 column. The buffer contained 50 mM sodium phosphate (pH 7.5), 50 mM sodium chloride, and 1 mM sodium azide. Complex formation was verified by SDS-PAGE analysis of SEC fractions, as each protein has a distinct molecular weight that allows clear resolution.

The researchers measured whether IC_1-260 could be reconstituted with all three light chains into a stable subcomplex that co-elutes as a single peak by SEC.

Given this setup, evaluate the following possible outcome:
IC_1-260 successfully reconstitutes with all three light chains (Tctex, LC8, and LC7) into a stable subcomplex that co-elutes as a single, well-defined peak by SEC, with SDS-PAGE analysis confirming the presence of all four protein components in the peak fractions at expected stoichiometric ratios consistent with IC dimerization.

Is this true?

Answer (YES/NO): NO